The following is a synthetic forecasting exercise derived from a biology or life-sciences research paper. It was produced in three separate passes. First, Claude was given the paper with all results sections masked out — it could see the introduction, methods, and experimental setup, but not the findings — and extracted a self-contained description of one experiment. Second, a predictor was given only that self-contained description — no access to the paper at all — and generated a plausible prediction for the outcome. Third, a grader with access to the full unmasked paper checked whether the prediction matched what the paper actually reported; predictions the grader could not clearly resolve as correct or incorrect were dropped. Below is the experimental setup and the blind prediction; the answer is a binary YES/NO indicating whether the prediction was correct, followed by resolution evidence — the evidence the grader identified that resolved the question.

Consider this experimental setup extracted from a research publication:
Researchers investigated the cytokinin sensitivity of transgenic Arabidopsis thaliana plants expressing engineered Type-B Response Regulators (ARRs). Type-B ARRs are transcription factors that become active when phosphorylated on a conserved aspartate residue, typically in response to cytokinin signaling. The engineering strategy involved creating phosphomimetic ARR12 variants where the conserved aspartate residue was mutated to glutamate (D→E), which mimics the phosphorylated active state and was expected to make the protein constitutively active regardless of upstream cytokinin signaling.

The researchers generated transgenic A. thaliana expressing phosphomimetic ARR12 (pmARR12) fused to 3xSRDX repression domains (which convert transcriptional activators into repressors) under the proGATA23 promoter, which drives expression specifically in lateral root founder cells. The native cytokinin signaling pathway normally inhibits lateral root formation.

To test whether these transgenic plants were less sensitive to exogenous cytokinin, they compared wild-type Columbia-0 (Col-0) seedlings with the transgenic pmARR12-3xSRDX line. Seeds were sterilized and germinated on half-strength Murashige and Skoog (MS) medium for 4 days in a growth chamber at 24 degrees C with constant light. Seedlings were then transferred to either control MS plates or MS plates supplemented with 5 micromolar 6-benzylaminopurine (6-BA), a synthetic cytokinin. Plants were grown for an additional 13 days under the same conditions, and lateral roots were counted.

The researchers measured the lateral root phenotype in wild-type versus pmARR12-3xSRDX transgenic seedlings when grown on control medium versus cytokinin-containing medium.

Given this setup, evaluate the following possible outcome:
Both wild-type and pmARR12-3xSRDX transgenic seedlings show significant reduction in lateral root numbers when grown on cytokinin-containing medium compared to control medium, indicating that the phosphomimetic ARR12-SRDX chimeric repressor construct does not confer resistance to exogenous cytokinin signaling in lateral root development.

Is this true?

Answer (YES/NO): YES